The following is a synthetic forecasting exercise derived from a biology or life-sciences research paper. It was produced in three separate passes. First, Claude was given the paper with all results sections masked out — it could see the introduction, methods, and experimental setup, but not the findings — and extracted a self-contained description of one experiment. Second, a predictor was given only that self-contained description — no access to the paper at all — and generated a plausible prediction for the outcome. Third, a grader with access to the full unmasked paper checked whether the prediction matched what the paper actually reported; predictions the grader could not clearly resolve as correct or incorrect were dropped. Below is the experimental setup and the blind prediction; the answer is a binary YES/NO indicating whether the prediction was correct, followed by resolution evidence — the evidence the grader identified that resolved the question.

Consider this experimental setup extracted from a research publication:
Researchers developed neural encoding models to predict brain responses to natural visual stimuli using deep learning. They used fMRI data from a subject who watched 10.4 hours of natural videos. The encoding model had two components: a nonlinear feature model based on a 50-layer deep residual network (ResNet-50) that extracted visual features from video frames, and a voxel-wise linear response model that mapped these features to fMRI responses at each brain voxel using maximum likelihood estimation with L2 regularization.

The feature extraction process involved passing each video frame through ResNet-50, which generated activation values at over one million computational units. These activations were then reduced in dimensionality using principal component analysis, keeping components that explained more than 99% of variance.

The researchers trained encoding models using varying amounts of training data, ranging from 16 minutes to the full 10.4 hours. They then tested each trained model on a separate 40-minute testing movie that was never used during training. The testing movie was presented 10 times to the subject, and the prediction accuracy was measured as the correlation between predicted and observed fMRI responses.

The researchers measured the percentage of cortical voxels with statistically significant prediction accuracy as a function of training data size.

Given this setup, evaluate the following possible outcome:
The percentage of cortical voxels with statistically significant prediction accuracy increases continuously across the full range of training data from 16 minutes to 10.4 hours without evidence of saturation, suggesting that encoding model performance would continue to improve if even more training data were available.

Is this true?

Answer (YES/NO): YES